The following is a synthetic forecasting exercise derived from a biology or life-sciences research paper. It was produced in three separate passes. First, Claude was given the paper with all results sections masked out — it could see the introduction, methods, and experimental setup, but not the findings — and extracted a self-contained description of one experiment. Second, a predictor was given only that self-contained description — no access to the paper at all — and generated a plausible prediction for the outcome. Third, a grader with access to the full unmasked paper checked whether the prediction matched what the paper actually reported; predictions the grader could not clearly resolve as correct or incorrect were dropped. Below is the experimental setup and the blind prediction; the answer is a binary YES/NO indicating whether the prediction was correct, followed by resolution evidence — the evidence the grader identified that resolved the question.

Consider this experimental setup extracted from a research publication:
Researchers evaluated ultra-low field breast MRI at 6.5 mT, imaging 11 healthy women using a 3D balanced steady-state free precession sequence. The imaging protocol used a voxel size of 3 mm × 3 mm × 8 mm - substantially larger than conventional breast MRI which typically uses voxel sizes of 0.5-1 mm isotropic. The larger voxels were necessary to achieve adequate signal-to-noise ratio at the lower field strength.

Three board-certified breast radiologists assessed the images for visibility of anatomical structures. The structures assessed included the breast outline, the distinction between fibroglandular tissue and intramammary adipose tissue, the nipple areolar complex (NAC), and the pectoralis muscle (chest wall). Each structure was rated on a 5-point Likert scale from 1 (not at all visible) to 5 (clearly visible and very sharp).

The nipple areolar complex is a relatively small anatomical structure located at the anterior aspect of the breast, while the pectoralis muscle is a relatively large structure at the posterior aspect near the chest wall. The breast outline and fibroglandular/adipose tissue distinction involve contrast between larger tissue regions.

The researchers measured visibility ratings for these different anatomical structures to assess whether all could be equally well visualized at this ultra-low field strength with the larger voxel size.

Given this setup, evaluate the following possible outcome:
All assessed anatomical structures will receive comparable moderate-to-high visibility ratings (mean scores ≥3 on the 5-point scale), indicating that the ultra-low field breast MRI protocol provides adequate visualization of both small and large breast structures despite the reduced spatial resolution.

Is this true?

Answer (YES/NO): NO